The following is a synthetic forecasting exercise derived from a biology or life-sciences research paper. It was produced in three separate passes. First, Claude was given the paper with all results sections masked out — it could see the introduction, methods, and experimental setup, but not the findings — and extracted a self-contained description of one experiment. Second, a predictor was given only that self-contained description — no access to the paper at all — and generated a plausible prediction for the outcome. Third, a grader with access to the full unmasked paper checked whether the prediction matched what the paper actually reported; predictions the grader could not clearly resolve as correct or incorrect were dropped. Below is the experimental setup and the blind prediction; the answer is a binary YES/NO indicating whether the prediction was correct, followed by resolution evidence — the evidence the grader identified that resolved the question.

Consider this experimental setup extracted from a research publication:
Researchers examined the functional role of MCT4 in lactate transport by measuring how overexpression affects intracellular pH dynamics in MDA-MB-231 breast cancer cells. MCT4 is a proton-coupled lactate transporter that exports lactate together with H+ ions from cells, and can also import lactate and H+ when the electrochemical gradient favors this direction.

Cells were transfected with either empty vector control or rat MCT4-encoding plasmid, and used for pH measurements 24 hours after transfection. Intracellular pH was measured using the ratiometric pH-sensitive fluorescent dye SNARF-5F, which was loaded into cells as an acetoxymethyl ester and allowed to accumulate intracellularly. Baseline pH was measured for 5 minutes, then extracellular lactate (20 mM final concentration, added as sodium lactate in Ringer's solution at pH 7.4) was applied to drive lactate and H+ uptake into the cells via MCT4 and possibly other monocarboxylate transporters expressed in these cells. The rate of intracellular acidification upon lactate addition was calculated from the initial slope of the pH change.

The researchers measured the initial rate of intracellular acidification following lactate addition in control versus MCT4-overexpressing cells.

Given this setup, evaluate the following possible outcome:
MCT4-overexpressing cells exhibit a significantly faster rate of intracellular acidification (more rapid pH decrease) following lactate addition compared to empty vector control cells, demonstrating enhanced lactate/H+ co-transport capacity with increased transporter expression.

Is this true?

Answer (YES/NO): NO